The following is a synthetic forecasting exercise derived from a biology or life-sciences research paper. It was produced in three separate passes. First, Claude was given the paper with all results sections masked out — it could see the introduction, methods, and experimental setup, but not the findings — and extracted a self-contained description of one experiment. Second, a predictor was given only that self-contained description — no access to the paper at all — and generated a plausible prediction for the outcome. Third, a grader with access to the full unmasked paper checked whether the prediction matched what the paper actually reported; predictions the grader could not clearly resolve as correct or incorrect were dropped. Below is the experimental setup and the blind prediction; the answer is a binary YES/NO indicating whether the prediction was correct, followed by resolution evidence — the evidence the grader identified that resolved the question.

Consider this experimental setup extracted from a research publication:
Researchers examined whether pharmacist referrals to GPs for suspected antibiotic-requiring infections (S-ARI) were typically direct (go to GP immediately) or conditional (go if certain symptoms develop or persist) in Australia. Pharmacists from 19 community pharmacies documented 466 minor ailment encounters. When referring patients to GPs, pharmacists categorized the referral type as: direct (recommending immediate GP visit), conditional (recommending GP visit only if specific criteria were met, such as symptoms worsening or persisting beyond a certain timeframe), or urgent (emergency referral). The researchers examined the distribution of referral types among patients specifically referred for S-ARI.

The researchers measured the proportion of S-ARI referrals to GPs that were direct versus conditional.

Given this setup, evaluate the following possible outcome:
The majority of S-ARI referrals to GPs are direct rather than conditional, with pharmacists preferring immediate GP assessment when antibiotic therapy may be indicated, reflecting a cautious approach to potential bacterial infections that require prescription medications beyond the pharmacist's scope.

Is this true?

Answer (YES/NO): YES